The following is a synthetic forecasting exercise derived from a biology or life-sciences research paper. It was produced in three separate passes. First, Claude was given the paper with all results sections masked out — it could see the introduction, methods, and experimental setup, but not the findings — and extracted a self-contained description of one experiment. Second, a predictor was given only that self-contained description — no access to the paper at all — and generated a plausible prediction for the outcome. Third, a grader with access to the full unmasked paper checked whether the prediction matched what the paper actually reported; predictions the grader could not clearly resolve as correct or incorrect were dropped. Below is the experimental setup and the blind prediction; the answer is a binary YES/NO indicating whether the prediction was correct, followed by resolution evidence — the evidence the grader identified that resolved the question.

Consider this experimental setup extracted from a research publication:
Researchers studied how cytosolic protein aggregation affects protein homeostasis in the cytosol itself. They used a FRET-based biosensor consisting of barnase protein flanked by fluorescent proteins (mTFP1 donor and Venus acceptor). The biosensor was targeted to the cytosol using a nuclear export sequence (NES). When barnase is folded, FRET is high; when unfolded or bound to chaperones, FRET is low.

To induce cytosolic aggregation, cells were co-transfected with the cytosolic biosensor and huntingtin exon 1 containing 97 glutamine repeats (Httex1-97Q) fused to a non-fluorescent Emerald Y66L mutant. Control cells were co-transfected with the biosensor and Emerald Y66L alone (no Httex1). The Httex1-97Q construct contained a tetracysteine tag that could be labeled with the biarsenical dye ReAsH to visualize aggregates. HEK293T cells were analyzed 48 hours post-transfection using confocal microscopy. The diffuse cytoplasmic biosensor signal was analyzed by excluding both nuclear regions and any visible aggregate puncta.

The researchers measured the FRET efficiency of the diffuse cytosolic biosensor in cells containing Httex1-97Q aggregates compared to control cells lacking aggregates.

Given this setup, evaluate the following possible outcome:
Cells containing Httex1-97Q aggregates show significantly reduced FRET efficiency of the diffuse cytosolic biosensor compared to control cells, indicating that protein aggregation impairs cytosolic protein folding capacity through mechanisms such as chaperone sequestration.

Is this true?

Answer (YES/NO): NO